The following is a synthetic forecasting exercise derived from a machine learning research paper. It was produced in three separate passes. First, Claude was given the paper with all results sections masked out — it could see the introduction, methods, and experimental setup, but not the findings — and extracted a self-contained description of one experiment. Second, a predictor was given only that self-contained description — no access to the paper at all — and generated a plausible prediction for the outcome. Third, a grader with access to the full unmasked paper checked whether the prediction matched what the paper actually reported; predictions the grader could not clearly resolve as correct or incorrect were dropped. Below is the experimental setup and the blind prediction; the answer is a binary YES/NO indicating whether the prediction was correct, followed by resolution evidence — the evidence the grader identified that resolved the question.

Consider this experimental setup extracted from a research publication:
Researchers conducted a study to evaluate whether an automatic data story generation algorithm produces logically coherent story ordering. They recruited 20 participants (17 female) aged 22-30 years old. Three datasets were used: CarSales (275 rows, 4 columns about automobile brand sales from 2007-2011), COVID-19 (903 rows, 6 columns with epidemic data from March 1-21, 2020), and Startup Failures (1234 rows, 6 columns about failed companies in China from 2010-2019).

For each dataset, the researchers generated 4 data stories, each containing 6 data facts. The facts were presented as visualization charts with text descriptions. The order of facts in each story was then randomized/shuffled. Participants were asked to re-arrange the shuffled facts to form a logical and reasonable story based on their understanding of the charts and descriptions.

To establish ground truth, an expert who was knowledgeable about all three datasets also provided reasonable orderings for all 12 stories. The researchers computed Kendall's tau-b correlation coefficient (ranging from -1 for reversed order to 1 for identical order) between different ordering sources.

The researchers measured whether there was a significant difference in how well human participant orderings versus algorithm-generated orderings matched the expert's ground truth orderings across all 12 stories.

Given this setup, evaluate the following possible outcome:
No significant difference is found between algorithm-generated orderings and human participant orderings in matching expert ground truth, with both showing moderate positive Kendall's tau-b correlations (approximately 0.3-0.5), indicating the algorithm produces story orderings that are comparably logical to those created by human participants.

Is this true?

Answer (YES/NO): NO